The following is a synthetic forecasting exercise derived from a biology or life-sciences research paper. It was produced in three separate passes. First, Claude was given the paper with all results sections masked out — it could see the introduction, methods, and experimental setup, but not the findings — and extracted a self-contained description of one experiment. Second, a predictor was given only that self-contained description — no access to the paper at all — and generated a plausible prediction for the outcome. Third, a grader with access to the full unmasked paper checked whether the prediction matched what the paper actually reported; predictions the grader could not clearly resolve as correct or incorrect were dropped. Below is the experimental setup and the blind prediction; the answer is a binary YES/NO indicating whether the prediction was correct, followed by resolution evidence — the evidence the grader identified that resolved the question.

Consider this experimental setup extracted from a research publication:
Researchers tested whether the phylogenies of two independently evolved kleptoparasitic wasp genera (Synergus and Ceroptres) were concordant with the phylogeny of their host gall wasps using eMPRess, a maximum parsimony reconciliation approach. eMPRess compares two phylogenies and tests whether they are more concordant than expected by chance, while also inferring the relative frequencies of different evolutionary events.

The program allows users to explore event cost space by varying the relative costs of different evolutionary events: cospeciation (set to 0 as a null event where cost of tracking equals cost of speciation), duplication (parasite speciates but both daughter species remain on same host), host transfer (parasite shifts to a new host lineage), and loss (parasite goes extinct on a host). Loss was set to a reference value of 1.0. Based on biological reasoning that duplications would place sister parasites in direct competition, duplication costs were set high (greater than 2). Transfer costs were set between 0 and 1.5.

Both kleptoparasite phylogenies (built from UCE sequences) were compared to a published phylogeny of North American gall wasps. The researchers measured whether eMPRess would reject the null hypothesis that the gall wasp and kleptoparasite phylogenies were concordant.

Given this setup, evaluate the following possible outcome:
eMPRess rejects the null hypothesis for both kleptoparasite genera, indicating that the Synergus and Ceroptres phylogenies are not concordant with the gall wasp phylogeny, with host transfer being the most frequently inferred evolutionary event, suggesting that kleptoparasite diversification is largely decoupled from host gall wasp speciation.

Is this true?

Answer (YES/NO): YES